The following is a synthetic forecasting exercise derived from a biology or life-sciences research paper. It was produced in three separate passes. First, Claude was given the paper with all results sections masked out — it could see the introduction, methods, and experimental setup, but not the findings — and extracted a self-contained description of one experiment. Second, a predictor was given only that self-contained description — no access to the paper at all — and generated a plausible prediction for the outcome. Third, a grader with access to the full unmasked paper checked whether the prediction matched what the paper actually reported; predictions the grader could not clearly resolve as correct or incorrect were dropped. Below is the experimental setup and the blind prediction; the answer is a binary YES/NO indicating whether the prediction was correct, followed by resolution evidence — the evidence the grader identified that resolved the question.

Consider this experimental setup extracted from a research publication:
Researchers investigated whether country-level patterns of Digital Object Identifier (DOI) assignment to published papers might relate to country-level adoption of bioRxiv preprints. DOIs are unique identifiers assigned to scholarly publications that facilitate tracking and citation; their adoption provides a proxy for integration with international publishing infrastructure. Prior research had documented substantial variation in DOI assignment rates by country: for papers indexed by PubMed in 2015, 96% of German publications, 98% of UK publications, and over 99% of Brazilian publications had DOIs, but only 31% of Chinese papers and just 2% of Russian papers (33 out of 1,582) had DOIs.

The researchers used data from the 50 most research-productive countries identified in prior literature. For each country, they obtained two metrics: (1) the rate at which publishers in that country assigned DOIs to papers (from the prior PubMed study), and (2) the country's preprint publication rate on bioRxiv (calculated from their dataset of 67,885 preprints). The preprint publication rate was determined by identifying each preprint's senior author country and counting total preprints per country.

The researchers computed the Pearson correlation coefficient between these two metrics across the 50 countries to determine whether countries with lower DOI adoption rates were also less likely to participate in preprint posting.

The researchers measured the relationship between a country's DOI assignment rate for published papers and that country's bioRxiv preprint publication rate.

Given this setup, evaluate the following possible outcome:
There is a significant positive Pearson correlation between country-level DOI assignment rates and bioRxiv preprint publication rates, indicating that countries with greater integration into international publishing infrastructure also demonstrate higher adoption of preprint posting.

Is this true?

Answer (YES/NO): NO